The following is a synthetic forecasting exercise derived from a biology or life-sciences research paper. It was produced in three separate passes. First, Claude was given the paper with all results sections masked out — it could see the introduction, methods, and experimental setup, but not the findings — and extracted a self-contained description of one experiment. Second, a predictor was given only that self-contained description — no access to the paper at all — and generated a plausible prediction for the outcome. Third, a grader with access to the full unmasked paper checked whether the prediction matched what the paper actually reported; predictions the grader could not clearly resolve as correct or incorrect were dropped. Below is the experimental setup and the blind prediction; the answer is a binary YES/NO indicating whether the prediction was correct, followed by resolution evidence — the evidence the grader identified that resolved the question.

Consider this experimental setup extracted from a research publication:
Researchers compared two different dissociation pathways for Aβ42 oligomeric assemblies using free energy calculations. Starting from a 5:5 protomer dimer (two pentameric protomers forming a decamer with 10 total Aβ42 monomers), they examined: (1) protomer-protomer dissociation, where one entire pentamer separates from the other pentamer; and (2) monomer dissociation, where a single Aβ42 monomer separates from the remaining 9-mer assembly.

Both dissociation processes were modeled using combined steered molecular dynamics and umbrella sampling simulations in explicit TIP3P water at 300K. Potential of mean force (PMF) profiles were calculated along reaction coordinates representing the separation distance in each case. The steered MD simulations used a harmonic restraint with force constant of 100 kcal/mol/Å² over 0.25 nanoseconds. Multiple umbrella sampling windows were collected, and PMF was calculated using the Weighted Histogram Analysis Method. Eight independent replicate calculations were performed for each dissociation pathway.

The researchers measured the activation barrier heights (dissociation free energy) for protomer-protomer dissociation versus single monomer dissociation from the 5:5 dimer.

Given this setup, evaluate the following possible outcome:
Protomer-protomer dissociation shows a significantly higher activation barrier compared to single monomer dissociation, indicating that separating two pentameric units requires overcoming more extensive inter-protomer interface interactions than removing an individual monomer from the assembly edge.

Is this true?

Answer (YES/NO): YES